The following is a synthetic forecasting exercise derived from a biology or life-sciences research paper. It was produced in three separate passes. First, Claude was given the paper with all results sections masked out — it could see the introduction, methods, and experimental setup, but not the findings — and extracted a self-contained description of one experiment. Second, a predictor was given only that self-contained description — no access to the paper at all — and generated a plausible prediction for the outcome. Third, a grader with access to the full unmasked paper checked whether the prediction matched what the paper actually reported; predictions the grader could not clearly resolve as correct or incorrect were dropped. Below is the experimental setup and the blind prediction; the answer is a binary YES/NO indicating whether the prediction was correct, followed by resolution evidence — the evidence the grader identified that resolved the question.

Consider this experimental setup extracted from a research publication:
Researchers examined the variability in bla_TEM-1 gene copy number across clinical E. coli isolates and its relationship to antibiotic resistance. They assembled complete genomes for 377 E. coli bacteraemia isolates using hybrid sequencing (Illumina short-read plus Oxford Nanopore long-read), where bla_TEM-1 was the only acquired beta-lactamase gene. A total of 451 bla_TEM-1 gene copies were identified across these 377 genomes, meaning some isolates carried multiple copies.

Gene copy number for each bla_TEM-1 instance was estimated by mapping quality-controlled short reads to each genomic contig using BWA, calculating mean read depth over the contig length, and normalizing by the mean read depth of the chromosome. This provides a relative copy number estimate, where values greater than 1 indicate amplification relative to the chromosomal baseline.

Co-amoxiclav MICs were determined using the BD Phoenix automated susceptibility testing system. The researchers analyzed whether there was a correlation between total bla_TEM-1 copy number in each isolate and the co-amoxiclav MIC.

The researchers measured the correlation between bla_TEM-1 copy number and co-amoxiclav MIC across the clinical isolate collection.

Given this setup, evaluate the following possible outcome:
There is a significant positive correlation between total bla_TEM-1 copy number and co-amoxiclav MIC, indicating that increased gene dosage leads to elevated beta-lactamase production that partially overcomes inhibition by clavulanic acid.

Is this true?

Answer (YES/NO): YES